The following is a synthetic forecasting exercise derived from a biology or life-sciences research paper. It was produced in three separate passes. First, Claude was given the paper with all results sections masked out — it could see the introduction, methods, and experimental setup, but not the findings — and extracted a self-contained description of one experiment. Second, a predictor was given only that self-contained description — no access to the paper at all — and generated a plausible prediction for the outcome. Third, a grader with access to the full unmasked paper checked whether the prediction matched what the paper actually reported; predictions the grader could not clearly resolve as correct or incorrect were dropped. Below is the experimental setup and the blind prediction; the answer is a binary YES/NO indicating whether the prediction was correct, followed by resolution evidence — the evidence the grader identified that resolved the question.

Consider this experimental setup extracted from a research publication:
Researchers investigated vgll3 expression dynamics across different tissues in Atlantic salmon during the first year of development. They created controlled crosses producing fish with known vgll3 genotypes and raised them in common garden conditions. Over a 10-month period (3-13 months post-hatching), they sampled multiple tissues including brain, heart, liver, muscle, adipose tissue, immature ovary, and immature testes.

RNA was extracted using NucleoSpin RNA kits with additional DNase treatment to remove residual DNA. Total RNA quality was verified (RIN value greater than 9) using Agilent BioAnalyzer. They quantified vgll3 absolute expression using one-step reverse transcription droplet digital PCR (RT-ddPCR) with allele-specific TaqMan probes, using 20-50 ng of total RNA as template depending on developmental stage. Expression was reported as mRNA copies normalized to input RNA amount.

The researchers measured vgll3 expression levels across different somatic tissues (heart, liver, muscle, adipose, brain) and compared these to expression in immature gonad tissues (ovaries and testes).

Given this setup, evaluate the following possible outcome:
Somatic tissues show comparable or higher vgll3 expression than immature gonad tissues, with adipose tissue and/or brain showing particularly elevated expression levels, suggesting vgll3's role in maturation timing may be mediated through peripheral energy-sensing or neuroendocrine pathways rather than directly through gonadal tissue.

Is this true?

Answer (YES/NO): NO